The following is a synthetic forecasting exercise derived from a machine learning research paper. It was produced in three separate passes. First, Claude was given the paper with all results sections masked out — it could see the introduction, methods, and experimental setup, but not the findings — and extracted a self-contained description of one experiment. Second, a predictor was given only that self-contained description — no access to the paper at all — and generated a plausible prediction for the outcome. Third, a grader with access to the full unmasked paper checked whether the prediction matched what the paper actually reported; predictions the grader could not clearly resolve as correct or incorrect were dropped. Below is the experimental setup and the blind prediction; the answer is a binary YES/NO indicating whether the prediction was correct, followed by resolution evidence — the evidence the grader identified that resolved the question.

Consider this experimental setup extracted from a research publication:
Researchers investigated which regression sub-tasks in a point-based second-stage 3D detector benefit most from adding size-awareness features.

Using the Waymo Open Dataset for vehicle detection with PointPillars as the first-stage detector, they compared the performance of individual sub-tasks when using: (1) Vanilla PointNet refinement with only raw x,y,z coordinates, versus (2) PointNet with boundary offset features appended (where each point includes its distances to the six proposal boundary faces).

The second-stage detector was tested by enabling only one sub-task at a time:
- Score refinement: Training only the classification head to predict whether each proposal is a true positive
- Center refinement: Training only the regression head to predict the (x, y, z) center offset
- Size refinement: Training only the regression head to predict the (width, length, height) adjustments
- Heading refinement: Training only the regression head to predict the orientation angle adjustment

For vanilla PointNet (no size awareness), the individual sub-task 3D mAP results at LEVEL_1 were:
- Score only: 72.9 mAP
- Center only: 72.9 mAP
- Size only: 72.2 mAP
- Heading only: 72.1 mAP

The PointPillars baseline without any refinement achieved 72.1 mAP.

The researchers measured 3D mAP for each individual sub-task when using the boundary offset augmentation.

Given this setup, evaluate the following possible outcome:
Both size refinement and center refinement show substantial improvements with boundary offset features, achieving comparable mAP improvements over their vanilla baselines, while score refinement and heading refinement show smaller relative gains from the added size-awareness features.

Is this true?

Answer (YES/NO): NO